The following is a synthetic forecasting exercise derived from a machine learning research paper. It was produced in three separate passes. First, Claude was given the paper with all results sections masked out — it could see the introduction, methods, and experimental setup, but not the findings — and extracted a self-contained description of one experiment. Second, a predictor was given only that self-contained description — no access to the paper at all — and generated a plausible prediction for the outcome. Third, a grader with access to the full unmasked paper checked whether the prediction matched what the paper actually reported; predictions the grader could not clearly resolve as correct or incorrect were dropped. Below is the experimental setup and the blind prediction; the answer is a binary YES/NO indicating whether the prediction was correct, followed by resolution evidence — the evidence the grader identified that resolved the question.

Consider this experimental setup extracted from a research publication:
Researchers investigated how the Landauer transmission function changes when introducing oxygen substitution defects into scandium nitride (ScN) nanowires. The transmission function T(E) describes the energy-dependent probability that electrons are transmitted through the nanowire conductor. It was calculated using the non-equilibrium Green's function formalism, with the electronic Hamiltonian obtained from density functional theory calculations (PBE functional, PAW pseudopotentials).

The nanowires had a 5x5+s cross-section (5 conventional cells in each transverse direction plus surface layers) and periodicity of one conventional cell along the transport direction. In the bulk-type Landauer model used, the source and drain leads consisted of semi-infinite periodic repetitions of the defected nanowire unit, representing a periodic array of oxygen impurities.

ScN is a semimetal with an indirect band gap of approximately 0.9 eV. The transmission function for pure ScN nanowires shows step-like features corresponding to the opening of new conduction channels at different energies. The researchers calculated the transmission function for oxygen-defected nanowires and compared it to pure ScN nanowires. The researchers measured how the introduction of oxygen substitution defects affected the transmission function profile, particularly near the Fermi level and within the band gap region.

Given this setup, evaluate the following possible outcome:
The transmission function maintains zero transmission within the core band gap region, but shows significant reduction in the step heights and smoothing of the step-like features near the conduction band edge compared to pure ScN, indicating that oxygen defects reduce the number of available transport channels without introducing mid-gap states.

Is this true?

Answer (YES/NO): NO